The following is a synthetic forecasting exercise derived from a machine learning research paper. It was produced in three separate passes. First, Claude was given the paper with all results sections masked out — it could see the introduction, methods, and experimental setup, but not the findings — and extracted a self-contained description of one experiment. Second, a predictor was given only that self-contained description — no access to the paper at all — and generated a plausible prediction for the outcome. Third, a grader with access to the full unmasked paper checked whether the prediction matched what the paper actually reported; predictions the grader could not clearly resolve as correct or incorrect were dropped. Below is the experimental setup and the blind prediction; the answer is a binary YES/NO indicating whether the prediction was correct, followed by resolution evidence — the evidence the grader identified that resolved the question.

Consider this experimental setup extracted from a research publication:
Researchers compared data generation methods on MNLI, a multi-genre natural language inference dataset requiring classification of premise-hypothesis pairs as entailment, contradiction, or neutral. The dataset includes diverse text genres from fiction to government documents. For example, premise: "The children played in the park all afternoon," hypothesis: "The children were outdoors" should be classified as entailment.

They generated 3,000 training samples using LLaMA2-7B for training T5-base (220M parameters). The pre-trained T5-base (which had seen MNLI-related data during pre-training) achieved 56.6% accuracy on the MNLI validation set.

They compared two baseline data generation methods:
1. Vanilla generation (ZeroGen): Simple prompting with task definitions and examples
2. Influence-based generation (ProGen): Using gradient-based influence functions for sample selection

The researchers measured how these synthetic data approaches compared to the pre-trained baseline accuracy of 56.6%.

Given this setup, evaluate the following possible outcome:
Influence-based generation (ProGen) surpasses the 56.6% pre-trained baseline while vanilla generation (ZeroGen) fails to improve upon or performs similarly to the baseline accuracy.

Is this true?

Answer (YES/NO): NO